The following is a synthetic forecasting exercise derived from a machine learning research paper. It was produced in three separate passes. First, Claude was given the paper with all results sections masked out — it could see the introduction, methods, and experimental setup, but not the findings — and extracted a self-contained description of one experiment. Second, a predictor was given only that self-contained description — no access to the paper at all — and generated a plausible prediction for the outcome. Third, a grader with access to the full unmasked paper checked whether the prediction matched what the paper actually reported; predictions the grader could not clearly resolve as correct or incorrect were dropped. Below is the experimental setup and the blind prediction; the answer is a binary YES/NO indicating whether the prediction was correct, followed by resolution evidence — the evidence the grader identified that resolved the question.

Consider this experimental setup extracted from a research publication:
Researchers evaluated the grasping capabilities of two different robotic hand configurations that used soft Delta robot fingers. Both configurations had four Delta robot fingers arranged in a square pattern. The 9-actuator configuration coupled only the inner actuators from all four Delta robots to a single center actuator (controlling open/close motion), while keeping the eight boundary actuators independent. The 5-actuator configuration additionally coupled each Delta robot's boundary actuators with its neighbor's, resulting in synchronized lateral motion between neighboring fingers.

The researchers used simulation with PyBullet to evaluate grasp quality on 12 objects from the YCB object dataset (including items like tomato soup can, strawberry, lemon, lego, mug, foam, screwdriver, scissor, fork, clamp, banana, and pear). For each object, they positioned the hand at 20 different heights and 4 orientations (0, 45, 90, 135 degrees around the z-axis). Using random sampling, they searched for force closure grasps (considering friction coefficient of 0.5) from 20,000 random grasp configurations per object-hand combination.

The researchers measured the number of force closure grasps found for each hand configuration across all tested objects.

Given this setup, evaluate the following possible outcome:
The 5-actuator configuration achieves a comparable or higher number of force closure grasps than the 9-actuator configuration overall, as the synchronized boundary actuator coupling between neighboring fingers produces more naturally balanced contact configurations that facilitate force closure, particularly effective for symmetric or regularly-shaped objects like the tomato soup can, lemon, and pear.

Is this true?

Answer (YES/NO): NO